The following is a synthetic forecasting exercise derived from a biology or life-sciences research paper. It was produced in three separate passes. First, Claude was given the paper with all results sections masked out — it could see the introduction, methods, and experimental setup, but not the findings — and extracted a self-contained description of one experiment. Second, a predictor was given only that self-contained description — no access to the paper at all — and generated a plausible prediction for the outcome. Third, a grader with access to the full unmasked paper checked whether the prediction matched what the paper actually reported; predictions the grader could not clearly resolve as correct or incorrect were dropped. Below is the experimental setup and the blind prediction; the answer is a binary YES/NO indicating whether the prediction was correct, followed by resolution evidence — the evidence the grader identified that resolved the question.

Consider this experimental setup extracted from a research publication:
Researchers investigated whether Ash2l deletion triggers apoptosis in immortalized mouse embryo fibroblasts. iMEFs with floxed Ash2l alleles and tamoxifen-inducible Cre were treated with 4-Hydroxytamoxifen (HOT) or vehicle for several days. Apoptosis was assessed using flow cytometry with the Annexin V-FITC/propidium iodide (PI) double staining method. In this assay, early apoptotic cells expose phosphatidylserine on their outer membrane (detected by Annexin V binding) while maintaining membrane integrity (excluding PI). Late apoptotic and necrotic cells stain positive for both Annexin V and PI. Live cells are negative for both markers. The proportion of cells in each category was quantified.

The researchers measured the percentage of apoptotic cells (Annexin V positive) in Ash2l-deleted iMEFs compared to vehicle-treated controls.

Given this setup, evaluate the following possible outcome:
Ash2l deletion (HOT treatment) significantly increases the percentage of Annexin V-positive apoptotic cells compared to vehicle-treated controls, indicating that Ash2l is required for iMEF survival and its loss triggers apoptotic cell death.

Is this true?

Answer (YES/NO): NO